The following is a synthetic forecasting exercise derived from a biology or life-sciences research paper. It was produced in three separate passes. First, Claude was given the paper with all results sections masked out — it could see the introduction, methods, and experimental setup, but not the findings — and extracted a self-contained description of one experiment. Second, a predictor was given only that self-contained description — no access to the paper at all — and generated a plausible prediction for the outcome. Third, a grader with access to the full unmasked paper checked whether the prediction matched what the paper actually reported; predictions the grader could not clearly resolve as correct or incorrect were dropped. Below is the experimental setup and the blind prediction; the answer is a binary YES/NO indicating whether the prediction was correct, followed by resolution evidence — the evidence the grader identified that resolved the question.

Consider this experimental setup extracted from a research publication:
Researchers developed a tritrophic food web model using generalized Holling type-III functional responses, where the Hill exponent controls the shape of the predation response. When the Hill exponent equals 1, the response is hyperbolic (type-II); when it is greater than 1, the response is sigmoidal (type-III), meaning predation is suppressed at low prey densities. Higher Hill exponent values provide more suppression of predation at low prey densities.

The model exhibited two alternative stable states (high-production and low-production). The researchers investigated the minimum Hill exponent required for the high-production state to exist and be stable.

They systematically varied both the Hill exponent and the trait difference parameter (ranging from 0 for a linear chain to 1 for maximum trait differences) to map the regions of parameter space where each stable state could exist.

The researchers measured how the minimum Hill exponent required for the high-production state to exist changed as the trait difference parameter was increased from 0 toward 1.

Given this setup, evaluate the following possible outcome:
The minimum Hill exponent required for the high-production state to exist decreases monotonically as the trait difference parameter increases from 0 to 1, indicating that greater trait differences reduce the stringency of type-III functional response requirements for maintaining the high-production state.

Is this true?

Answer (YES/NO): NO